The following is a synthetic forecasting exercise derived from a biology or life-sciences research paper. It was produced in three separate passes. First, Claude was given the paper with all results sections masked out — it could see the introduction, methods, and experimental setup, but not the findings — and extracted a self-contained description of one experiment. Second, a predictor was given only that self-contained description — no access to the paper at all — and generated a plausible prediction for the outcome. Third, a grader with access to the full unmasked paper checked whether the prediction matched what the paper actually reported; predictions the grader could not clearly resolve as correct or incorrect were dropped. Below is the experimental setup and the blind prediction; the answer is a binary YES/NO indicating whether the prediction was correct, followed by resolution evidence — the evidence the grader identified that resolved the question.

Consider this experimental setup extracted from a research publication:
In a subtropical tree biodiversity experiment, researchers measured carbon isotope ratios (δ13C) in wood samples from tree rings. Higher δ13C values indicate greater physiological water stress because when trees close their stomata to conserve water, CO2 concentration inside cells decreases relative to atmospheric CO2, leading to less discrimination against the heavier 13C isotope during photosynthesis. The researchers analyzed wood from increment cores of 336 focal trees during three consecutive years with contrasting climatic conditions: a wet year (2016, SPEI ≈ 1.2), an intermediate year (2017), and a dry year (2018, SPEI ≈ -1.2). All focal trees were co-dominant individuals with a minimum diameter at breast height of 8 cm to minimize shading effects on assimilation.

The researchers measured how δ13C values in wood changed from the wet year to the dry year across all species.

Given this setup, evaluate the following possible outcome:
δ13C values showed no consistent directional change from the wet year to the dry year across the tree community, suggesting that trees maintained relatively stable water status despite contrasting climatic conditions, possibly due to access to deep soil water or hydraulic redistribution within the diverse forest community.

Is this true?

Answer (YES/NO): NO